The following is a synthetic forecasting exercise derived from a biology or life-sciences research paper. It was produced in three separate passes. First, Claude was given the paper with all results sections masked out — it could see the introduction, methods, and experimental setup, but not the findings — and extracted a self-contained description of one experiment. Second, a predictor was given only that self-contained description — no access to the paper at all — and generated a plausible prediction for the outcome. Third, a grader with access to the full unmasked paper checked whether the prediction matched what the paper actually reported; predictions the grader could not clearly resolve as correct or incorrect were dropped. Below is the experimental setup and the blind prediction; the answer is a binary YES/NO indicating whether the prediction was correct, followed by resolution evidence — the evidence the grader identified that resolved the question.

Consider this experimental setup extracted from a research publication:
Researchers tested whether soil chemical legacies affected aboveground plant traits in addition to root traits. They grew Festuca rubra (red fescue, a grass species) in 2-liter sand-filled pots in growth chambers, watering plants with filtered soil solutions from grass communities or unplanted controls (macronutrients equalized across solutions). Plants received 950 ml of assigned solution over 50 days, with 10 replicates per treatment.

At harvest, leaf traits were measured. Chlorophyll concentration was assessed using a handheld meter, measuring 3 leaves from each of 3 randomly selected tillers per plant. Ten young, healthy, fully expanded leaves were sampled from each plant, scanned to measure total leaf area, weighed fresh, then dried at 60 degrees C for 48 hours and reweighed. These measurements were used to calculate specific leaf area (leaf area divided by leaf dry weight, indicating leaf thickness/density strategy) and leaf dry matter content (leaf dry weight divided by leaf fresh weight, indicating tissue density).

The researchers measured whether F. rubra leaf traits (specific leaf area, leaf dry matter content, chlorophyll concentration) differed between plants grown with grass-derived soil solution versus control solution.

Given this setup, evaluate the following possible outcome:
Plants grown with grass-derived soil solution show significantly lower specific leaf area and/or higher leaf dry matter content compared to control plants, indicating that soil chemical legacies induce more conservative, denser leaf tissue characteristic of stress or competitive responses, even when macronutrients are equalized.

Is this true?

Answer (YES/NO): NO